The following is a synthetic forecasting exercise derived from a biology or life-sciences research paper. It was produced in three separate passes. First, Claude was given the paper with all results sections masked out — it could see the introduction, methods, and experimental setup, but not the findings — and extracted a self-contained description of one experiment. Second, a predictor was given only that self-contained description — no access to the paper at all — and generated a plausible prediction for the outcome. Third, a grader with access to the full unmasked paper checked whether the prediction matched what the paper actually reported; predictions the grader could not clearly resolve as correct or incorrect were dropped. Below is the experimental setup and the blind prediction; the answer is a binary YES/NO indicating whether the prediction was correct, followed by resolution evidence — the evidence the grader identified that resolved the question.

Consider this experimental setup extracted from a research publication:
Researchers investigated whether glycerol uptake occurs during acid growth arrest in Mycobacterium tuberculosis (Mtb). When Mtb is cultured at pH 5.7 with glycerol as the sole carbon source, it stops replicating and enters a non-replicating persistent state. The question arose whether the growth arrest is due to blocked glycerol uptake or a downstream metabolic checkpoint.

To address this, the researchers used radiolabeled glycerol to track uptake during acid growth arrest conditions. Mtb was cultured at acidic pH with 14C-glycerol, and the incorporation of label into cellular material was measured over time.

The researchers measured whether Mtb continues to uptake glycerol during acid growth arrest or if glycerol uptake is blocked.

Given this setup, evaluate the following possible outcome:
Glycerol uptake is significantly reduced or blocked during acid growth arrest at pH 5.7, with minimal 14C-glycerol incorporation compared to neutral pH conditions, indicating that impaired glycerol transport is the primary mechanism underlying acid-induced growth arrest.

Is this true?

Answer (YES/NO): NO